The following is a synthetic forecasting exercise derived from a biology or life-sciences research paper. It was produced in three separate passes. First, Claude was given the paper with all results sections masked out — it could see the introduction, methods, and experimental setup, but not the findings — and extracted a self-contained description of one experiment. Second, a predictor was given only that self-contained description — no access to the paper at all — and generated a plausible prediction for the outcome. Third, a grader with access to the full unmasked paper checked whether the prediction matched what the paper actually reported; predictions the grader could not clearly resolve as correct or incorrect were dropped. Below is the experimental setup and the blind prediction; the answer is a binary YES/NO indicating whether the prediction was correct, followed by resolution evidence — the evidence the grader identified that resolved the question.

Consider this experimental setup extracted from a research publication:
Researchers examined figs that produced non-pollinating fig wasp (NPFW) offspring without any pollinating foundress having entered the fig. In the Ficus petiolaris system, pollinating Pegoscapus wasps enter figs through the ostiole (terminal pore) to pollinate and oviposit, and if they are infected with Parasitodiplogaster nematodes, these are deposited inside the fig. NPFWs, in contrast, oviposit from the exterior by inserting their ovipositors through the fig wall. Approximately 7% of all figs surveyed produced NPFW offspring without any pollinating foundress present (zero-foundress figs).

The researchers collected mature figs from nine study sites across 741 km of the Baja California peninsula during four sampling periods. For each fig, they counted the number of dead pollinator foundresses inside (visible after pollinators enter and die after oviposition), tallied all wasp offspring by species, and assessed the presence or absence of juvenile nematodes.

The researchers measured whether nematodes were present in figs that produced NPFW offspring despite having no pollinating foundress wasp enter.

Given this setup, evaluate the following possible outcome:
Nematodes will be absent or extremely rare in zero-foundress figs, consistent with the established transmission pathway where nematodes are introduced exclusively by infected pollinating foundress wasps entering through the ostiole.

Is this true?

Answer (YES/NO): YES